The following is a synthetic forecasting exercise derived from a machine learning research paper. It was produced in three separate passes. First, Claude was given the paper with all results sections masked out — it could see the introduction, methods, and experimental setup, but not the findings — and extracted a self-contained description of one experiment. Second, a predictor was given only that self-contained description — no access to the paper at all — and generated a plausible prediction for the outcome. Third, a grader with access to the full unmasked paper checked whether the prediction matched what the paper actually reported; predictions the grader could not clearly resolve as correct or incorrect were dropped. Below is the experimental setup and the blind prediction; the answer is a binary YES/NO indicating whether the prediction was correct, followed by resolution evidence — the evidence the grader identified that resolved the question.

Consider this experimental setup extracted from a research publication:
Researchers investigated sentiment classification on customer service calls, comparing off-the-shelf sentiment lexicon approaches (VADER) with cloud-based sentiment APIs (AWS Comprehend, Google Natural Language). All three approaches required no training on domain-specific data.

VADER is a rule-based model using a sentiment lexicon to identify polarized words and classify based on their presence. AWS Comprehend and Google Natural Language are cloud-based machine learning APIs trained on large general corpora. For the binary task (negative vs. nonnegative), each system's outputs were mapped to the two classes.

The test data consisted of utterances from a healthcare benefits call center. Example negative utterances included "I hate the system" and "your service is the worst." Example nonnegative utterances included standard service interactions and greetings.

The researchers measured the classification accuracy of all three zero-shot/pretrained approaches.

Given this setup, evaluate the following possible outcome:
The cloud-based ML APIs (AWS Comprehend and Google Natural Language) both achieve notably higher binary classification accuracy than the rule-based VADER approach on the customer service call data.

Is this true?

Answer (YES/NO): YES